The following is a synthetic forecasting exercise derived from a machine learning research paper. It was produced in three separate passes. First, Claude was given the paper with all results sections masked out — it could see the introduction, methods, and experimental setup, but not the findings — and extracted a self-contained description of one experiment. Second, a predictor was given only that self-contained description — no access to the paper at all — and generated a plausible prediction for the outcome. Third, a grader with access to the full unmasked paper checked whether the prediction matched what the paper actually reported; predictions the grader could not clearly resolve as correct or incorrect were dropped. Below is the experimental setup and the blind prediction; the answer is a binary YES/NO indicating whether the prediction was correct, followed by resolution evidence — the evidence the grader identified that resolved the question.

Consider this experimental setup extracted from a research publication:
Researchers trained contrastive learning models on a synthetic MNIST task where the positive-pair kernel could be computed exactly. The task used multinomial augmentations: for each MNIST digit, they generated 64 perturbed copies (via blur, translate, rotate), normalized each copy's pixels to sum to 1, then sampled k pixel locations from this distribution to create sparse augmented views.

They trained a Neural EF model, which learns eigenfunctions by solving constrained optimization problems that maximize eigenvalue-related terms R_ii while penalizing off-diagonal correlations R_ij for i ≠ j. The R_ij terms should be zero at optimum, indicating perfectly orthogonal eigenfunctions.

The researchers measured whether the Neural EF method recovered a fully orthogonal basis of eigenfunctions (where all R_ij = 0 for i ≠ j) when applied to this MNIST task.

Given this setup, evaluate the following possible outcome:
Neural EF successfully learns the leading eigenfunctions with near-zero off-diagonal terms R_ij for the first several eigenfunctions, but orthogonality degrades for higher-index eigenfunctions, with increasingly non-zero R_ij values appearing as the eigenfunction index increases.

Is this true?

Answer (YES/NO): YES